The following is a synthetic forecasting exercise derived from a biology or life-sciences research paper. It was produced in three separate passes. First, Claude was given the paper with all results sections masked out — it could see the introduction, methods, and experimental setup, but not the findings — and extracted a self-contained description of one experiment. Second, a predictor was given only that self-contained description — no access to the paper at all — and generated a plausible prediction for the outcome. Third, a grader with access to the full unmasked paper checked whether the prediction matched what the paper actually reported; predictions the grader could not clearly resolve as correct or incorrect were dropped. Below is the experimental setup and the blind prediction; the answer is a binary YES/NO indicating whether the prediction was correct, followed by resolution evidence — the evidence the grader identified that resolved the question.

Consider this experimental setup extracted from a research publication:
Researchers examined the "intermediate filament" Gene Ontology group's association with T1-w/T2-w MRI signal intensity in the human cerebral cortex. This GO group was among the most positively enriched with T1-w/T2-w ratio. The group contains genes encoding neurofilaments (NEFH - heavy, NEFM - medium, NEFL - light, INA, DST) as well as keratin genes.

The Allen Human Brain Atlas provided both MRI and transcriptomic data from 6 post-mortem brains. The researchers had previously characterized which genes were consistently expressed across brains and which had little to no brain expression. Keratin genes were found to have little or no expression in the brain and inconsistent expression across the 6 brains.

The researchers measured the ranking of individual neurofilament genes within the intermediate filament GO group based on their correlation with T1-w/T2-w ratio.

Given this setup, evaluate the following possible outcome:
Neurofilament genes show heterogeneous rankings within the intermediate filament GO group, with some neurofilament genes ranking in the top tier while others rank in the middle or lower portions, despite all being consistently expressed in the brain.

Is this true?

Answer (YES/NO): NO